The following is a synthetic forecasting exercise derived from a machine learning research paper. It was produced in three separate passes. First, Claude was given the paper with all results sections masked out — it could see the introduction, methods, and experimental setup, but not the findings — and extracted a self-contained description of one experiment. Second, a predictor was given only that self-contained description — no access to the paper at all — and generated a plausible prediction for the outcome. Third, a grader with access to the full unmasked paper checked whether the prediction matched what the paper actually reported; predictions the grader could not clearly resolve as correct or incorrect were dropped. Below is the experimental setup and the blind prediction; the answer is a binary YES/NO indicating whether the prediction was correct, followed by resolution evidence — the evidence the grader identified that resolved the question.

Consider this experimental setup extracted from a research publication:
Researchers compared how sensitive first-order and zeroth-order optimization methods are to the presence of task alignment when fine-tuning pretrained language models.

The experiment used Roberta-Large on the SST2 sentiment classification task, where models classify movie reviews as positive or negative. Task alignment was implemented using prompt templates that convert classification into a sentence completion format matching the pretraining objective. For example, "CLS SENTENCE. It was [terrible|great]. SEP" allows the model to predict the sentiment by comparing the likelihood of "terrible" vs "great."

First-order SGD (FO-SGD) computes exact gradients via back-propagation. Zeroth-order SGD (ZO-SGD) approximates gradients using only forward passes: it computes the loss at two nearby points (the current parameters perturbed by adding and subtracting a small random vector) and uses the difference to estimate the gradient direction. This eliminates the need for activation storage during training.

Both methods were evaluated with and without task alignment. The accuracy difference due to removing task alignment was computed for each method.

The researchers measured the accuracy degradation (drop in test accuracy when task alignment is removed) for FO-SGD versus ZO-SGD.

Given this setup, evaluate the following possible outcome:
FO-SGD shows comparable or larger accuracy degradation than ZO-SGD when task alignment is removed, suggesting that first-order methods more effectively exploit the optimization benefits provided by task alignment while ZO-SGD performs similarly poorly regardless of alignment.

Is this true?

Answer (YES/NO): NO